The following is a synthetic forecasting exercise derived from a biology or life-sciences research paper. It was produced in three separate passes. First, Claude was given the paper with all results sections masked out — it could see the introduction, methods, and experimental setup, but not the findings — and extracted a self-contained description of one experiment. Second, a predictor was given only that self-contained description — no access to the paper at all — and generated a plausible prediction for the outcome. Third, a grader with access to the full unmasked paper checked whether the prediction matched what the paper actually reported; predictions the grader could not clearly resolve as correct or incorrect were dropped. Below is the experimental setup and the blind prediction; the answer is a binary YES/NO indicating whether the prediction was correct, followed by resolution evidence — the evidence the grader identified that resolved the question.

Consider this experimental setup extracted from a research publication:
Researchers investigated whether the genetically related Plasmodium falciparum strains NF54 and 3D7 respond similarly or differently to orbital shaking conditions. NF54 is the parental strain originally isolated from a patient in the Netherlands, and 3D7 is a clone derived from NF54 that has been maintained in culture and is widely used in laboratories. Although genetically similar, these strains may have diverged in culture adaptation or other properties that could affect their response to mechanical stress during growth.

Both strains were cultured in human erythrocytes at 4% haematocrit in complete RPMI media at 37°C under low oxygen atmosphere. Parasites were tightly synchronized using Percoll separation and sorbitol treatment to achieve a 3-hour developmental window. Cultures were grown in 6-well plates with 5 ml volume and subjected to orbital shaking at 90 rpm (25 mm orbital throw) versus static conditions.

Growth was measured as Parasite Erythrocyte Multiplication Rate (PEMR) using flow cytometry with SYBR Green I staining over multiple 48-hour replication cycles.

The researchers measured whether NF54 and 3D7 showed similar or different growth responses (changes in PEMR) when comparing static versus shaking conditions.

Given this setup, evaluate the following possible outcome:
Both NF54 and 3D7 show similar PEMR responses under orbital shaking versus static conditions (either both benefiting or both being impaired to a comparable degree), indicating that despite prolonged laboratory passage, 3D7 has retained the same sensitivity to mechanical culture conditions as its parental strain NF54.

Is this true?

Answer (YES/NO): YES